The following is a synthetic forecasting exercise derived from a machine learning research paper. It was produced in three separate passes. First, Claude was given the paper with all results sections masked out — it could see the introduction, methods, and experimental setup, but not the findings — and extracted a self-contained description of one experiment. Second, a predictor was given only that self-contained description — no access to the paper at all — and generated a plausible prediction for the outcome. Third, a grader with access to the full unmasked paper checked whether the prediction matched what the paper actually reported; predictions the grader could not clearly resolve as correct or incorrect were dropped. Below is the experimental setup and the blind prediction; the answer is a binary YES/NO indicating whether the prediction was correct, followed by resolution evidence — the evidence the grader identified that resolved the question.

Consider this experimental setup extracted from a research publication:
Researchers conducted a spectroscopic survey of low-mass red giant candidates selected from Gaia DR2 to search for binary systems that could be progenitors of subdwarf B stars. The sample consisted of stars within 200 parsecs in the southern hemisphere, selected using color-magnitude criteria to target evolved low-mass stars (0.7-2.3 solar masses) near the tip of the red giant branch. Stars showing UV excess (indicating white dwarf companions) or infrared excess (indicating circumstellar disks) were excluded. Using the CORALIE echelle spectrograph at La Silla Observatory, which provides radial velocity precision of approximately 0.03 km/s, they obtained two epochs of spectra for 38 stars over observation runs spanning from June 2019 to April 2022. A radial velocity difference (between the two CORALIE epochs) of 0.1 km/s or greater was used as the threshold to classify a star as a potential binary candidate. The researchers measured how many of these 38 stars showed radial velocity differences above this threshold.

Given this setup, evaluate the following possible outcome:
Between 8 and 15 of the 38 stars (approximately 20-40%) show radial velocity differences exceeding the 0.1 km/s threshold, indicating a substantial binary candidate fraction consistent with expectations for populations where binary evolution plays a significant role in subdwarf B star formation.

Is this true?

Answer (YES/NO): NO